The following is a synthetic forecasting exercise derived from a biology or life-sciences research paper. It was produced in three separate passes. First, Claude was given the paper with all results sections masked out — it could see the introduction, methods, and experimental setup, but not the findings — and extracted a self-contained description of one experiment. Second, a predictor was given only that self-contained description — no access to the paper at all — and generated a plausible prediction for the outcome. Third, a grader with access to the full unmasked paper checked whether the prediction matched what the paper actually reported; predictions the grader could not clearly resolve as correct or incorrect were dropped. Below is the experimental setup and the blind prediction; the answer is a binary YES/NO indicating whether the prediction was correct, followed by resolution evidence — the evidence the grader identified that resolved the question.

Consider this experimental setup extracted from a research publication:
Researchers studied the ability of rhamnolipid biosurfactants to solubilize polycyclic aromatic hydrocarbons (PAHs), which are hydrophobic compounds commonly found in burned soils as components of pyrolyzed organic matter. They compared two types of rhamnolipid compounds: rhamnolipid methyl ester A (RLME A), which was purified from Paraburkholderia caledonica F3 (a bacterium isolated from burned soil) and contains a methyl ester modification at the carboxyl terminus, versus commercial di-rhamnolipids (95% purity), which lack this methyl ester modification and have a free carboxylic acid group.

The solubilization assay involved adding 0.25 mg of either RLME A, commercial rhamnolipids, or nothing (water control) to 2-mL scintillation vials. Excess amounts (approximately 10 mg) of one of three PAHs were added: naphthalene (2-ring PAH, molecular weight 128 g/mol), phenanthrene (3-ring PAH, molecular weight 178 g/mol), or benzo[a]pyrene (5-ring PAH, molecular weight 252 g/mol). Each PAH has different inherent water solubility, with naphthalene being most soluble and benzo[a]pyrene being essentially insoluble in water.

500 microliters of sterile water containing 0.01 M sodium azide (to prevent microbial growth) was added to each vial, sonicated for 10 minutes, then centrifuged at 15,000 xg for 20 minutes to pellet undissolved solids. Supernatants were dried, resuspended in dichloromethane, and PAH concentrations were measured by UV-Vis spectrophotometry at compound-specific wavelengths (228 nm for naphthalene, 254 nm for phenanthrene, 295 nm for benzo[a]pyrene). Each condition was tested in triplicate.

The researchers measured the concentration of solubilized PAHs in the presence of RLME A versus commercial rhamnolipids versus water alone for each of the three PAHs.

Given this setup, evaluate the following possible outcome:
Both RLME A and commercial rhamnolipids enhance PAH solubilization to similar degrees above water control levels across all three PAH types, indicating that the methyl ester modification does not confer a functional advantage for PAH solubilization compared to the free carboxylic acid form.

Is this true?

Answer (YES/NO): NO